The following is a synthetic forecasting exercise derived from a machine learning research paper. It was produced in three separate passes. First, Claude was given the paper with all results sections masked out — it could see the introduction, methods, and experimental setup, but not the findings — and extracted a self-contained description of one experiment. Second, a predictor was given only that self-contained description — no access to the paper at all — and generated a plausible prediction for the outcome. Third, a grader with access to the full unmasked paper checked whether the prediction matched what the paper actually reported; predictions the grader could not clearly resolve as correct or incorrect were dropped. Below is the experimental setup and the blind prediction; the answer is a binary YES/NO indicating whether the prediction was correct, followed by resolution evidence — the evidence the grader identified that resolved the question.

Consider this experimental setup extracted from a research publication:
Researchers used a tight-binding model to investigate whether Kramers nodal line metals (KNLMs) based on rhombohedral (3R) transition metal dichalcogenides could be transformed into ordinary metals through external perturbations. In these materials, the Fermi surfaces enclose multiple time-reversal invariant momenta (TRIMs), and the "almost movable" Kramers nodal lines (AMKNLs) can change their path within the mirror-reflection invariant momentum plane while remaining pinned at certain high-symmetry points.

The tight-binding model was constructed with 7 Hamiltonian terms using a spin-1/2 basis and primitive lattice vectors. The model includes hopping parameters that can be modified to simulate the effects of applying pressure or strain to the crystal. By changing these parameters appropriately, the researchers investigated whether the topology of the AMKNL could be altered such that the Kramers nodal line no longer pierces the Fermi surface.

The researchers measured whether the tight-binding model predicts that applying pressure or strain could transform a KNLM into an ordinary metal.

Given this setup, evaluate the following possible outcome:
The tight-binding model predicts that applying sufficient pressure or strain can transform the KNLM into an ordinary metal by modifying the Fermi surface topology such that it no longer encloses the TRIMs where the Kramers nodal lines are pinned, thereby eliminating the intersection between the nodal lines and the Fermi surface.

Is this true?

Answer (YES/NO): NO